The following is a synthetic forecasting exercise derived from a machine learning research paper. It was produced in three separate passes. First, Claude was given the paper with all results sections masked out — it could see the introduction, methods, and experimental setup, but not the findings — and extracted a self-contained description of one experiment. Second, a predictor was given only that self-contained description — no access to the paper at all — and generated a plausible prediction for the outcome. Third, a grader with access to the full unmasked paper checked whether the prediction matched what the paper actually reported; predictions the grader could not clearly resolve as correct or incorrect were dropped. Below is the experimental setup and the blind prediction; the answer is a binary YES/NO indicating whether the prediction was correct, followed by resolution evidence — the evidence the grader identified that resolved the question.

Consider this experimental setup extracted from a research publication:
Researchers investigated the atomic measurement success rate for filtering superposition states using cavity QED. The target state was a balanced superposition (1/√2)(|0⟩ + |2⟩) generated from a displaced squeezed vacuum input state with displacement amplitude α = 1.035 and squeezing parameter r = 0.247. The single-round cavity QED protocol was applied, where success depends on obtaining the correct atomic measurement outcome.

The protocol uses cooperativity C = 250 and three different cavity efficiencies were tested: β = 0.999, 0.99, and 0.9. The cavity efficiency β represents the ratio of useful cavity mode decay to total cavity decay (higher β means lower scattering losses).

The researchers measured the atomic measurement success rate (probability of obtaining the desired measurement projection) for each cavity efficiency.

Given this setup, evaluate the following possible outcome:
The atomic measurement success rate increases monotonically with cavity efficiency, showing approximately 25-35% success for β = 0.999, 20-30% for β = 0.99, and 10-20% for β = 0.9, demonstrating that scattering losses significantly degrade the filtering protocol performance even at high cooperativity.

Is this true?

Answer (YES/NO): NO